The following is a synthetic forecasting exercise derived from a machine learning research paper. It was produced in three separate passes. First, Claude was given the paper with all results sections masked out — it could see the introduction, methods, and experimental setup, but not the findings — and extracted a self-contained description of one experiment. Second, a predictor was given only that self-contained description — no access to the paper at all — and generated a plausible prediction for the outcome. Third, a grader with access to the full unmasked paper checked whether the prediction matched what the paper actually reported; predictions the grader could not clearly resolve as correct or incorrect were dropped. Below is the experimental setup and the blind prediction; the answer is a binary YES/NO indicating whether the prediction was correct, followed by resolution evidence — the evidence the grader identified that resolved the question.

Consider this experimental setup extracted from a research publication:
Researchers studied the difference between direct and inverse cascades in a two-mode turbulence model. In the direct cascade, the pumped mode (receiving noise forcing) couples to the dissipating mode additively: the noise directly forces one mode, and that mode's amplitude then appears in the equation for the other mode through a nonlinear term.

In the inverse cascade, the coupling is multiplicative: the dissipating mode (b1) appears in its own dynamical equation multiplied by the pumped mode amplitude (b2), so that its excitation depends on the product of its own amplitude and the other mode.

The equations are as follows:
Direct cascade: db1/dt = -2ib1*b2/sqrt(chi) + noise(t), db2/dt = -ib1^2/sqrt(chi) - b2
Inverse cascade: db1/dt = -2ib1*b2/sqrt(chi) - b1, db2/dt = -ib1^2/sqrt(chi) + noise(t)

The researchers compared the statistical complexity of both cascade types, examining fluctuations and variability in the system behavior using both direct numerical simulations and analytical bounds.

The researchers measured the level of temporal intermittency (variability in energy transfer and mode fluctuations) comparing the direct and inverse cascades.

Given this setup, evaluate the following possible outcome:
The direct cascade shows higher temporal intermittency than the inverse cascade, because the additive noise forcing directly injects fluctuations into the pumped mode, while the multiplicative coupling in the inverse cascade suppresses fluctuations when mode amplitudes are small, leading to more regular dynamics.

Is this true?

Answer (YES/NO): NO